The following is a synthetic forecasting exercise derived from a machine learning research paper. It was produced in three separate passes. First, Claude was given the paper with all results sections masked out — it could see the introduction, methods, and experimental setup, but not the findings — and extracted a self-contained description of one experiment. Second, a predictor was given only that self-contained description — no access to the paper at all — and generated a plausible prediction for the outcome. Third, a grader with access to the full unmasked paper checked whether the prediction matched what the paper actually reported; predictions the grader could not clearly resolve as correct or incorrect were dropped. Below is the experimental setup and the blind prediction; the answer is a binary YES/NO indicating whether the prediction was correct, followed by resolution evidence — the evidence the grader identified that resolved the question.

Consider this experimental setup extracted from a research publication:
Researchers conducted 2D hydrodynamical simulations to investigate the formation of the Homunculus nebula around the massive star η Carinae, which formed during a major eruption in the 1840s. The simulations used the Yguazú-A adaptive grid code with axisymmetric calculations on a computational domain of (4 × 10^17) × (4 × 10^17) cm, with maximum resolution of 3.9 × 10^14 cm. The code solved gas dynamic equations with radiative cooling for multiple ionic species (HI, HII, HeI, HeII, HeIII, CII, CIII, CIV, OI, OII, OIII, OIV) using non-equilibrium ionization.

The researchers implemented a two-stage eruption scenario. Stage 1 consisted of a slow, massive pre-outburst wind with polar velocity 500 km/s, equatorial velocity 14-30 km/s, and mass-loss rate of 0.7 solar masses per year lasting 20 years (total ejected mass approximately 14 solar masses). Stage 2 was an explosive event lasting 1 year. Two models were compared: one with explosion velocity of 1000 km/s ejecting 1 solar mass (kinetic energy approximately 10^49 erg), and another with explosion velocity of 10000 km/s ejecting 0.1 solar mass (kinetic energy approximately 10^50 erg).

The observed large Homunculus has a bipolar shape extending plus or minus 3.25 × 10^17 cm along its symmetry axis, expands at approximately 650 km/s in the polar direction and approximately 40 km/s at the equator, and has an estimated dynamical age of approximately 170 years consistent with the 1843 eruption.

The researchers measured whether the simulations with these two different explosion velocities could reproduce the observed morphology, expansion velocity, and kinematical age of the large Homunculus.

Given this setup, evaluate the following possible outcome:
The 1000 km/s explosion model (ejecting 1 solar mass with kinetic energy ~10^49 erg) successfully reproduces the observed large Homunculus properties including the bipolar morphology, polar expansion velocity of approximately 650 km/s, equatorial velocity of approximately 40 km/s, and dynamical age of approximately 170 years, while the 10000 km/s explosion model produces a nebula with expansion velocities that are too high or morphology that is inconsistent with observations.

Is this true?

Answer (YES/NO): NO